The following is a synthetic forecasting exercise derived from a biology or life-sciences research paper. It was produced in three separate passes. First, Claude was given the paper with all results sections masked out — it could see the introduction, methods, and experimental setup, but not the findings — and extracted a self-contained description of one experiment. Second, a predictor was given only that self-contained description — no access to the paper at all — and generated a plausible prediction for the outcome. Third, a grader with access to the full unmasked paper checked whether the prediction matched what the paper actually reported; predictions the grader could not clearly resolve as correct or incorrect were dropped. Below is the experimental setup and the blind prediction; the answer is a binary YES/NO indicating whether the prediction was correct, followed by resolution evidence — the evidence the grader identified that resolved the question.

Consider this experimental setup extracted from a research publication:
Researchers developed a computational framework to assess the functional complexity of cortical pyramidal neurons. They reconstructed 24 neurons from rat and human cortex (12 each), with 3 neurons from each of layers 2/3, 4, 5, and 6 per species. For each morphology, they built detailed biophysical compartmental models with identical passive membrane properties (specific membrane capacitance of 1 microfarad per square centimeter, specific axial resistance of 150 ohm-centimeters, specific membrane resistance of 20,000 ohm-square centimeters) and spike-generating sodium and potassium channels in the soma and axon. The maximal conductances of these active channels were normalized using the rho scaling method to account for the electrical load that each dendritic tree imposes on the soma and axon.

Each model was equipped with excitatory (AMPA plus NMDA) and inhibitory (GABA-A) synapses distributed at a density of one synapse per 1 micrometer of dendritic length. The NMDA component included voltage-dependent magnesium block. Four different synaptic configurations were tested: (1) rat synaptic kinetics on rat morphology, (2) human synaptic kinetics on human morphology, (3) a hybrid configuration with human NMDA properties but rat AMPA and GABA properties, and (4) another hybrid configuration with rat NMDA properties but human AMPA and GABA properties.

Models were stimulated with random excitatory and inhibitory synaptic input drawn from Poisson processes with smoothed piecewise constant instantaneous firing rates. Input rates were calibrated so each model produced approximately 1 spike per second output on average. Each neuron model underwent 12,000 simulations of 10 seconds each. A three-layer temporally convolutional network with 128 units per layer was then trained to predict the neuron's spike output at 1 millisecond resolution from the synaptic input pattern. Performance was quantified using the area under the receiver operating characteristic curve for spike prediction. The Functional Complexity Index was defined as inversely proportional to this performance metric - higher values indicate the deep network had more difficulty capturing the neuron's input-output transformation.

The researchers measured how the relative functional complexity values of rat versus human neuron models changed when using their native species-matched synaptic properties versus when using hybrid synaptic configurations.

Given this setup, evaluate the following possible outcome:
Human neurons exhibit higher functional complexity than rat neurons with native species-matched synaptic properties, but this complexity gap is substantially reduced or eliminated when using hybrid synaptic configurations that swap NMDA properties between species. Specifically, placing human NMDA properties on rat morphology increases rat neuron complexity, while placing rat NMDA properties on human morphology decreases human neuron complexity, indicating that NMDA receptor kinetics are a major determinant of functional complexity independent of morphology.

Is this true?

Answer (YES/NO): YES